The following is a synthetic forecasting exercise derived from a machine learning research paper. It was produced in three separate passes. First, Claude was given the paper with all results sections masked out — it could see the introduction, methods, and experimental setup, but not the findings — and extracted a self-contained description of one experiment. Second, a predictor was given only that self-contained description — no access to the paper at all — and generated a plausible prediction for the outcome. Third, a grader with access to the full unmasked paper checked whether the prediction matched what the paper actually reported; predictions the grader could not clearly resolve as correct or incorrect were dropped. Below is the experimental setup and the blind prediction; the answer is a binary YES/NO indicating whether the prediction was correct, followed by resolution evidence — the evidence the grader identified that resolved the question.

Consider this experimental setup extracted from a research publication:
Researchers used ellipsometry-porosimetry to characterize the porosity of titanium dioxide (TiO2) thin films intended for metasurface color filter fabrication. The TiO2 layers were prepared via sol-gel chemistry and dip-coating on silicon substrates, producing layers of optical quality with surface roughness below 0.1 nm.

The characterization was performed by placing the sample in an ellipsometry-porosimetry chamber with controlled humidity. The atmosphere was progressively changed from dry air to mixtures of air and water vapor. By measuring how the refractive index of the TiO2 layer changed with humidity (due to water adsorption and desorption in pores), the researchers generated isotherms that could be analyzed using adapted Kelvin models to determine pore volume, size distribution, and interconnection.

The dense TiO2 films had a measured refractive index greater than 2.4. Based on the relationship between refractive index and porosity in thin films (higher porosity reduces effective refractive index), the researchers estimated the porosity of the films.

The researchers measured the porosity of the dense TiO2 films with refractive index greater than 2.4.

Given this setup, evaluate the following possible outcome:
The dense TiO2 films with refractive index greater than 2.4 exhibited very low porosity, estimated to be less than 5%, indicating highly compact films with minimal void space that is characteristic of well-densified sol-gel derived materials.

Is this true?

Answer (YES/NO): NO